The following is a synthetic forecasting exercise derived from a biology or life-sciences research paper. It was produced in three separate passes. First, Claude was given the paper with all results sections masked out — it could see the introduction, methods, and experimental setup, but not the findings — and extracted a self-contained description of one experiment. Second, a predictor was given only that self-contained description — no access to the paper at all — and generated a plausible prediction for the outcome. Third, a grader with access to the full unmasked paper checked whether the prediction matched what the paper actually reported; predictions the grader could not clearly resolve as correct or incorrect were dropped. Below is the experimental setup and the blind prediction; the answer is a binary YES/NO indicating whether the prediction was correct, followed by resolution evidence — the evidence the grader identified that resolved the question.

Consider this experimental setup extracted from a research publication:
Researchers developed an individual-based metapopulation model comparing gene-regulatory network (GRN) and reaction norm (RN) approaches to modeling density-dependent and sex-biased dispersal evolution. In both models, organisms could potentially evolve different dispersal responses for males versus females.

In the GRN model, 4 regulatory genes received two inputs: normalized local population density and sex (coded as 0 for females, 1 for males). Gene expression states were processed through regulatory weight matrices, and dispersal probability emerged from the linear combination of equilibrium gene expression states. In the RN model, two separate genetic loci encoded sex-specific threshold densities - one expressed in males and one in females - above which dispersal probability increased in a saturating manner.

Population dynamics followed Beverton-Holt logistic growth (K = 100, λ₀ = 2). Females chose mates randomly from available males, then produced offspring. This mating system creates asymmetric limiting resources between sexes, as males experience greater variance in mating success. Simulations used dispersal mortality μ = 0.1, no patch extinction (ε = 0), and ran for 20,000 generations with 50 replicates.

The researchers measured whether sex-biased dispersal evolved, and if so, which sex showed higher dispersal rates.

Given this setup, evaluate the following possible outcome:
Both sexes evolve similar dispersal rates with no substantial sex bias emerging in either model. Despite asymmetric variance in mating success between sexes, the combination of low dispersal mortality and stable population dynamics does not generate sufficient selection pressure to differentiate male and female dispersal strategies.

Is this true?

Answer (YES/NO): NO